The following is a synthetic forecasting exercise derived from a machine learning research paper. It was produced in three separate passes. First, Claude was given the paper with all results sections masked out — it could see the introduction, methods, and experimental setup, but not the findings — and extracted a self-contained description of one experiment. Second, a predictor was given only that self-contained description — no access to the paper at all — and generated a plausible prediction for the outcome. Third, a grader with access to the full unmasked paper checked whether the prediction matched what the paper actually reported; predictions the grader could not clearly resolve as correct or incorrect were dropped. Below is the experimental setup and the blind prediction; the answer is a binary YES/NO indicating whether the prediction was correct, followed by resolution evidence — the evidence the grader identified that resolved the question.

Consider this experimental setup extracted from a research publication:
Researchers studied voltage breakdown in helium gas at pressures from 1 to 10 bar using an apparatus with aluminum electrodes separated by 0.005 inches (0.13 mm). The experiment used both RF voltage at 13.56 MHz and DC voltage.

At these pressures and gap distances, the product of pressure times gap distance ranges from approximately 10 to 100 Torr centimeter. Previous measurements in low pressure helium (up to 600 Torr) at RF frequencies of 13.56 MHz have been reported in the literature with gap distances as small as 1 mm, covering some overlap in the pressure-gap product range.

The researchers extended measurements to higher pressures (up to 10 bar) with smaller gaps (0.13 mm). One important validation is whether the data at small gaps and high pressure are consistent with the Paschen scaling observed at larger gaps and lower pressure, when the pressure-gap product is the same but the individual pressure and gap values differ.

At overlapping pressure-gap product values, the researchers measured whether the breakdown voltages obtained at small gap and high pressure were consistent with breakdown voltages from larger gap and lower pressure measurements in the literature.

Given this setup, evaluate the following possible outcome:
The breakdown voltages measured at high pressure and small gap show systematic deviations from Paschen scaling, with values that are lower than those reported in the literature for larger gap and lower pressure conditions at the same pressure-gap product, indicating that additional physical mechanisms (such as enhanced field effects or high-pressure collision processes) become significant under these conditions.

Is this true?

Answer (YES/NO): NO